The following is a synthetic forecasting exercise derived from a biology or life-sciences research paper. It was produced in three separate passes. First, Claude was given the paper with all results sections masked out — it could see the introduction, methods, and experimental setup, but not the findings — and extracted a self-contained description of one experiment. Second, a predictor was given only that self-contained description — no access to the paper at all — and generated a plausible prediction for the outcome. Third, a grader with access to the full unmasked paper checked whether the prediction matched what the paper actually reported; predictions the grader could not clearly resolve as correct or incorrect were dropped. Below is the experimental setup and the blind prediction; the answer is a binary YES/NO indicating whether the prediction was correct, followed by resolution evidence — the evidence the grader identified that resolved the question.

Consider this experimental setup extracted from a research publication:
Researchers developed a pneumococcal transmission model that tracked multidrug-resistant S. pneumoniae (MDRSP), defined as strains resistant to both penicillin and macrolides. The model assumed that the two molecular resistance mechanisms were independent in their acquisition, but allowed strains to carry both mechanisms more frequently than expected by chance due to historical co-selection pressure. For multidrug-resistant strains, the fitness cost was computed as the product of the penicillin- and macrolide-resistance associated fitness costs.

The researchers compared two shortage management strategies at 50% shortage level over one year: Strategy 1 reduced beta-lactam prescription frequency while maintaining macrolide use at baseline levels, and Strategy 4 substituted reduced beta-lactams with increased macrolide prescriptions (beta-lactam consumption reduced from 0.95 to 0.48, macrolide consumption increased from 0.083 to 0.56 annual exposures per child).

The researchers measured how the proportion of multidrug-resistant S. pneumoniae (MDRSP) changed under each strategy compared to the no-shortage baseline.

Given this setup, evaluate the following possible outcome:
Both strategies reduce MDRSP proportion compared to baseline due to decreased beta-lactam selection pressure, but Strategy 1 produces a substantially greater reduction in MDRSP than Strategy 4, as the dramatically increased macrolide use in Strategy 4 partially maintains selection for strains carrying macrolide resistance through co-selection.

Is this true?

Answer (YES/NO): NO